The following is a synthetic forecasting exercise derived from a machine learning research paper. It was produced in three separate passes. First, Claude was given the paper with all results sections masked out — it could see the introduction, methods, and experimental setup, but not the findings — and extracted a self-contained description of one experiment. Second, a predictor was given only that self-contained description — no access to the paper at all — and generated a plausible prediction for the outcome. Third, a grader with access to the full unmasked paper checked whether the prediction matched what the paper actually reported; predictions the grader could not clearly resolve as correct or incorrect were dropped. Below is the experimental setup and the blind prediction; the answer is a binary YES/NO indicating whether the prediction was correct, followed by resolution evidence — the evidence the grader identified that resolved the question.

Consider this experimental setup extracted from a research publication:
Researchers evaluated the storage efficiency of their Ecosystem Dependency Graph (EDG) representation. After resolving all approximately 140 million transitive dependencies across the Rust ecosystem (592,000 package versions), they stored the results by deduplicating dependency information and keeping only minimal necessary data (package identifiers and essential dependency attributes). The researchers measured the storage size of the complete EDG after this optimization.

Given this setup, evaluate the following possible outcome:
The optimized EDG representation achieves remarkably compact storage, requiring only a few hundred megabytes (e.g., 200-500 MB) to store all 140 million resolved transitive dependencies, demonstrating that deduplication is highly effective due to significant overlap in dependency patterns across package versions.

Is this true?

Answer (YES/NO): NO